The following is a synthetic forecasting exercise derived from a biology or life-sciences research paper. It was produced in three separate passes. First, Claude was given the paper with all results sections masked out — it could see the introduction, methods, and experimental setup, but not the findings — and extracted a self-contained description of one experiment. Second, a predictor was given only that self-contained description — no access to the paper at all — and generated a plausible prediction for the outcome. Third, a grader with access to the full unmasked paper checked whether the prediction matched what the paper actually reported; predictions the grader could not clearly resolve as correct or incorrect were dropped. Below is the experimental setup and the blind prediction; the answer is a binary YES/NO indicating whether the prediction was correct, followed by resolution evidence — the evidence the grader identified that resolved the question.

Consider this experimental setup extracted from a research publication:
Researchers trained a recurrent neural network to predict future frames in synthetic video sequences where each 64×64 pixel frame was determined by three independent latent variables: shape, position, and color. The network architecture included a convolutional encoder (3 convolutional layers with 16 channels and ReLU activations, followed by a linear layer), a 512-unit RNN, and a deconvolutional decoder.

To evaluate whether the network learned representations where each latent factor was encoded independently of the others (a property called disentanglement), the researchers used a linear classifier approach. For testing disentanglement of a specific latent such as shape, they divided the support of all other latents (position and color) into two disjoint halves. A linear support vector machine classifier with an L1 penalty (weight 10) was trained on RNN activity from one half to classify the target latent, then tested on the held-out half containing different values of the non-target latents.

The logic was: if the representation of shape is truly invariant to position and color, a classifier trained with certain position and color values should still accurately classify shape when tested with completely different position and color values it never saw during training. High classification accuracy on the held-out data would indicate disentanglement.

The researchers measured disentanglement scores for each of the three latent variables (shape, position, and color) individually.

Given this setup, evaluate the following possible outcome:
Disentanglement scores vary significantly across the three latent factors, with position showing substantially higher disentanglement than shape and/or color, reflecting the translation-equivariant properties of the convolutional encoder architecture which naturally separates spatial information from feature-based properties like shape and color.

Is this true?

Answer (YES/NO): NO